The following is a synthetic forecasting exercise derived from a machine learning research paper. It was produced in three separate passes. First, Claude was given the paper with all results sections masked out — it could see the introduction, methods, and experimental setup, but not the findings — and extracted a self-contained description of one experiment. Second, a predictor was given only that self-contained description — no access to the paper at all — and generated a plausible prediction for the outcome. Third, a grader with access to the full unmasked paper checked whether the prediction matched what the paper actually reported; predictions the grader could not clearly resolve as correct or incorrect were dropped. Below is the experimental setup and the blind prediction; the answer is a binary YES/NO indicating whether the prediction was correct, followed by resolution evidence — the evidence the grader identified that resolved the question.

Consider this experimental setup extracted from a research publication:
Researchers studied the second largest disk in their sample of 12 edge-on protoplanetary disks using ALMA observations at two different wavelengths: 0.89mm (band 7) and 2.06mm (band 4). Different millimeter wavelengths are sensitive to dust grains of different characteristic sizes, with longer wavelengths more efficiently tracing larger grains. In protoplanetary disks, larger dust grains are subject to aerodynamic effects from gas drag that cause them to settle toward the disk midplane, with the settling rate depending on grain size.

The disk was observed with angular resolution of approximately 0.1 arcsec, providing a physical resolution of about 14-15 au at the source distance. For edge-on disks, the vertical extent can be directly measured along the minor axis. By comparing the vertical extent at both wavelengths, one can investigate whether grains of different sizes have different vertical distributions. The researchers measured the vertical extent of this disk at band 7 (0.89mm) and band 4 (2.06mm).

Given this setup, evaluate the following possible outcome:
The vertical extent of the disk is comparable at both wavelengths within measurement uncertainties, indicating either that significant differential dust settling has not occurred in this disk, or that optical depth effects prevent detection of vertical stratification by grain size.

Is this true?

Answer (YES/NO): NO